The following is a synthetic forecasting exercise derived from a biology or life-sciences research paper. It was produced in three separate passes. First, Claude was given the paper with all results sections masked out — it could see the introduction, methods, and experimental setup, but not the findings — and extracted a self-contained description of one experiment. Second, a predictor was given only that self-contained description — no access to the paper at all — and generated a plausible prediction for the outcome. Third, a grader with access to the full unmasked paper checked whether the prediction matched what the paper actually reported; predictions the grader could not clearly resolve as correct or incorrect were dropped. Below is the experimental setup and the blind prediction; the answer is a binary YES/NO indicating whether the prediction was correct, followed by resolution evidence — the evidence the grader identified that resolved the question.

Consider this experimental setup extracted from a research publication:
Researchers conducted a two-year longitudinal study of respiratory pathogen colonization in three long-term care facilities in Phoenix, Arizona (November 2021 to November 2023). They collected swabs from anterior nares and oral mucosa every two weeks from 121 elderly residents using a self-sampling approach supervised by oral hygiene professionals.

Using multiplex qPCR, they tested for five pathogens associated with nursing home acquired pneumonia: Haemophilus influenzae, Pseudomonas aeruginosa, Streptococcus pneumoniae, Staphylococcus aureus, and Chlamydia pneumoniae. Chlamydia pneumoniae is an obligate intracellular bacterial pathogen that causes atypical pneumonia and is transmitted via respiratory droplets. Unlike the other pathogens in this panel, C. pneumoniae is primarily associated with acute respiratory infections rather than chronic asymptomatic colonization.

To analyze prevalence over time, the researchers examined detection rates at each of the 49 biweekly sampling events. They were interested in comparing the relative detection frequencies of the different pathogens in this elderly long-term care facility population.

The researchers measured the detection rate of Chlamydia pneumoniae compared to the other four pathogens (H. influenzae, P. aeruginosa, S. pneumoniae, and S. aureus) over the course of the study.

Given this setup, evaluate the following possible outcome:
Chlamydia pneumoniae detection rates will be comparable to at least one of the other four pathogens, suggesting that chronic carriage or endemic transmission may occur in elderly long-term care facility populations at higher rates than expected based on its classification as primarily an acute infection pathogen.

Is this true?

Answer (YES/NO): NO